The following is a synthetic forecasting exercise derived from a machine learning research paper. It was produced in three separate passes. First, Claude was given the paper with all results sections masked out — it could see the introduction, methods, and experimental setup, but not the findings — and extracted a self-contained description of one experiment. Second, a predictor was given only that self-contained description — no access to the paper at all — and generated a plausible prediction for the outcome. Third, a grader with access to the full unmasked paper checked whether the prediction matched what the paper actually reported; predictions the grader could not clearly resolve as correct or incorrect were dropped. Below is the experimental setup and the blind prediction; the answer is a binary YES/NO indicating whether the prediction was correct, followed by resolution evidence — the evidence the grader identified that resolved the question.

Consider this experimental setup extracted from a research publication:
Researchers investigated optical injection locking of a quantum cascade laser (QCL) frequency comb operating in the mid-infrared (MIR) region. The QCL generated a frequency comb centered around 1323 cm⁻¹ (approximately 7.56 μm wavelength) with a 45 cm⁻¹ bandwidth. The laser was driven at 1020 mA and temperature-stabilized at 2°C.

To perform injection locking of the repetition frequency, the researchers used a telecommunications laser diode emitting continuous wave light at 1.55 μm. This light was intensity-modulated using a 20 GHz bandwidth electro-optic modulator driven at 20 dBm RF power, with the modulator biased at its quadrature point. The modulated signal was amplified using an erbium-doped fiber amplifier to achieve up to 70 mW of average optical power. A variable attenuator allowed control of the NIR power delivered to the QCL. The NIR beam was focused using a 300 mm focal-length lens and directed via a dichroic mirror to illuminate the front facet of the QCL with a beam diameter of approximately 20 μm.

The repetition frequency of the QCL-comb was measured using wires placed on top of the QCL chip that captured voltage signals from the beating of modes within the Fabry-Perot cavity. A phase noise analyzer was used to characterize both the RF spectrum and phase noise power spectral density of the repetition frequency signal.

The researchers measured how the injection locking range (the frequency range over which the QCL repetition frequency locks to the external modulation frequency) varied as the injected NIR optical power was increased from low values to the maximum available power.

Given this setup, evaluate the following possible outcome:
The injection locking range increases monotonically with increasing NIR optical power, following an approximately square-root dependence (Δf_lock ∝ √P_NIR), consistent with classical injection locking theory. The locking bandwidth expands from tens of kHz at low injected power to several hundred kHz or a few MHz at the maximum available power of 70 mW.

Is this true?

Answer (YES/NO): NO